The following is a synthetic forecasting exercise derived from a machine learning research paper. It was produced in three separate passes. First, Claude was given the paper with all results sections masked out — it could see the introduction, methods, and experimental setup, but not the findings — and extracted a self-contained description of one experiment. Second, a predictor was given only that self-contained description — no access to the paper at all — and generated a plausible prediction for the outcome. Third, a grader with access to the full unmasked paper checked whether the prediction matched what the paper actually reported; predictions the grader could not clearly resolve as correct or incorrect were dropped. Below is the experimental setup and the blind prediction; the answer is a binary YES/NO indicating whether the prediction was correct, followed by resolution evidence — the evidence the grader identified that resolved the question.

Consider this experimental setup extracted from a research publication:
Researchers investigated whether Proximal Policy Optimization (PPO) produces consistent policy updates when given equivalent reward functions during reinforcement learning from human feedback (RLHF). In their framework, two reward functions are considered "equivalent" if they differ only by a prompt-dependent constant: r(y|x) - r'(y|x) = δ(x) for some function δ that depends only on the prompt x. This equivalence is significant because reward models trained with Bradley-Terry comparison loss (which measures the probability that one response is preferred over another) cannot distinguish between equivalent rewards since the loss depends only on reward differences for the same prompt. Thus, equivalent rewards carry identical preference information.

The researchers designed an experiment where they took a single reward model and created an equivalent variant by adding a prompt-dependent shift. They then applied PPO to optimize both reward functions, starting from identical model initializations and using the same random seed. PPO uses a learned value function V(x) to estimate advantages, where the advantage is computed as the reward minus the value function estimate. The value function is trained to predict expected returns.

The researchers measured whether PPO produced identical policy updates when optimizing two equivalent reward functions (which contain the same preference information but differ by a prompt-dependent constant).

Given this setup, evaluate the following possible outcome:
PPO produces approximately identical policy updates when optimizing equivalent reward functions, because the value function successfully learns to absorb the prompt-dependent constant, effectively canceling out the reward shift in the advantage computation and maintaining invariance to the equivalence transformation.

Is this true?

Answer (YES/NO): NO